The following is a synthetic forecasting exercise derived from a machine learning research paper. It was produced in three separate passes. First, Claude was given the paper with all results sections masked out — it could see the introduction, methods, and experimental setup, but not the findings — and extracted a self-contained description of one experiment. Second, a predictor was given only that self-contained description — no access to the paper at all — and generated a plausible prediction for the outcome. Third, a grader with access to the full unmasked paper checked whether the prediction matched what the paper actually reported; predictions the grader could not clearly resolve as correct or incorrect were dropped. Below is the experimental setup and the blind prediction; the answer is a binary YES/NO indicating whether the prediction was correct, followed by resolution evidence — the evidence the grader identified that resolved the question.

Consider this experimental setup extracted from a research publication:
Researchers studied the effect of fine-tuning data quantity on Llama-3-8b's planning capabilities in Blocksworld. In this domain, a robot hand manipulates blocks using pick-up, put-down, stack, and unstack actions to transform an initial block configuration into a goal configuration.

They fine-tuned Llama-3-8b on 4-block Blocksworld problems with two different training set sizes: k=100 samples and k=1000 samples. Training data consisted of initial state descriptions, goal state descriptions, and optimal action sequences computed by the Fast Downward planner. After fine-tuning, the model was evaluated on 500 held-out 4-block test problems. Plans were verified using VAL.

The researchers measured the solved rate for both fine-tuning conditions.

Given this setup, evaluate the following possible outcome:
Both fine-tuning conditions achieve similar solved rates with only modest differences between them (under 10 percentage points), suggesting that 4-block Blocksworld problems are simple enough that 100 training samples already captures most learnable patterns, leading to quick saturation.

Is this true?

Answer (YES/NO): NO